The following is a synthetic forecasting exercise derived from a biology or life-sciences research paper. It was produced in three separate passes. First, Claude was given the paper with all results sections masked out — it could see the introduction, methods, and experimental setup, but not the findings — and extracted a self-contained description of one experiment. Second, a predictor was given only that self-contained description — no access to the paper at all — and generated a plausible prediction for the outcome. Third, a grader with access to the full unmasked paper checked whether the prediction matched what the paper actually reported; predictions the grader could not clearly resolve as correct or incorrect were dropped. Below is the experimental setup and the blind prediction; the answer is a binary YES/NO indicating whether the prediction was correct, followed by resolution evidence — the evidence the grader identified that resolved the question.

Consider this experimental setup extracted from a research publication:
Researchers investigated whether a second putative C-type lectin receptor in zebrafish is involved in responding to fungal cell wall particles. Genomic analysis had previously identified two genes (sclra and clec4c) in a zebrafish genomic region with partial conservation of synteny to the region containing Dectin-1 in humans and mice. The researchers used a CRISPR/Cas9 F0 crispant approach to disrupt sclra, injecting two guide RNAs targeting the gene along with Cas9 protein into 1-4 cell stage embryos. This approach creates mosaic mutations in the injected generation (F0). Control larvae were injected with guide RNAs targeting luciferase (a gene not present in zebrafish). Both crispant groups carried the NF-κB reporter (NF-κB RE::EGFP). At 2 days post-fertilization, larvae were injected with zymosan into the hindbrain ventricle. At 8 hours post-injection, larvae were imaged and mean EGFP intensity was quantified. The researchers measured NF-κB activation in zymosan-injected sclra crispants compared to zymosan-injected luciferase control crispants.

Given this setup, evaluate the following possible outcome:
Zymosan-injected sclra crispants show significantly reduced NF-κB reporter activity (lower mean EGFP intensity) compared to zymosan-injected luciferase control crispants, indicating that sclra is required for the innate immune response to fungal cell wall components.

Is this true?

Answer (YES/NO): YES